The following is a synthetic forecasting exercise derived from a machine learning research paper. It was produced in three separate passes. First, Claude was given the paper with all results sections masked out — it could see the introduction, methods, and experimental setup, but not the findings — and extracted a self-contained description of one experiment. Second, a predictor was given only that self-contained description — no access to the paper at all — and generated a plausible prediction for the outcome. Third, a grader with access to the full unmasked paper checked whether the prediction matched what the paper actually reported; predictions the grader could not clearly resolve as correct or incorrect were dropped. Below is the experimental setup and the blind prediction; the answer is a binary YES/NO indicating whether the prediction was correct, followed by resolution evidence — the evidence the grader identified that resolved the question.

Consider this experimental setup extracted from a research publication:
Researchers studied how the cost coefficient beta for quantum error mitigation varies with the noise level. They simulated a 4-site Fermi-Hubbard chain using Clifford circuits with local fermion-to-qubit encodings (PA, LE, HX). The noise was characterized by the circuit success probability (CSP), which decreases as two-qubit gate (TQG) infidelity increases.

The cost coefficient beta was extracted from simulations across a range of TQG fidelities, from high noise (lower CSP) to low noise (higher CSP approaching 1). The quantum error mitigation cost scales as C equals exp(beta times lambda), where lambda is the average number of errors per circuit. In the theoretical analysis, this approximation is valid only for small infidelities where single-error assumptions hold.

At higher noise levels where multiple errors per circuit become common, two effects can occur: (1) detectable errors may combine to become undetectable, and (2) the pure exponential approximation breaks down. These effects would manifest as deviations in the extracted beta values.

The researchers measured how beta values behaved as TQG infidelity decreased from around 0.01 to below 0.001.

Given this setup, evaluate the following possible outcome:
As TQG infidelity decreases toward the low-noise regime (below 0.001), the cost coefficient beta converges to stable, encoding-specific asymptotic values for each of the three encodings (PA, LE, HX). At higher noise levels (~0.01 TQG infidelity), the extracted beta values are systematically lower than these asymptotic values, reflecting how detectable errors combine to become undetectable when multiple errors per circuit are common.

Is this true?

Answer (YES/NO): YES